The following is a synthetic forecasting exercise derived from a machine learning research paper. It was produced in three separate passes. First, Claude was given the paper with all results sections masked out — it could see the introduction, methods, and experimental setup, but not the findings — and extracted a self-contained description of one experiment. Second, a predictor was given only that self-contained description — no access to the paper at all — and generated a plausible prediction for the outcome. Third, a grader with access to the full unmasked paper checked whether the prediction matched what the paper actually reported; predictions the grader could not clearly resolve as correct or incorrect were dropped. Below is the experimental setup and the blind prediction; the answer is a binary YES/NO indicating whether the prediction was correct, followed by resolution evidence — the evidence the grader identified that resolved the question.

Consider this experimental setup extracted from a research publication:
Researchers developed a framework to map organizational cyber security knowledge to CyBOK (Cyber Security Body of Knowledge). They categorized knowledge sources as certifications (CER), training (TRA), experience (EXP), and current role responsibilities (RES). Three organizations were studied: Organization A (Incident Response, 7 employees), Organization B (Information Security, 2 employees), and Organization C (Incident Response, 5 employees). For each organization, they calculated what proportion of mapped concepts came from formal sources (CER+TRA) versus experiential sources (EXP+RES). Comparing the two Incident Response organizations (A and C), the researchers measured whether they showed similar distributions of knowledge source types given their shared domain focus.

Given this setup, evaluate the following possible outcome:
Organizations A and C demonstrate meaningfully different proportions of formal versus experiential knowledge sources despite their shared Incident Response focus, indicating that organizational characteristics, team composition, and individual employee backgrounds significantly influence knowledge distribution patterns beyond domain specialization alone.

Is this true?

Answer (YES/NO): YES